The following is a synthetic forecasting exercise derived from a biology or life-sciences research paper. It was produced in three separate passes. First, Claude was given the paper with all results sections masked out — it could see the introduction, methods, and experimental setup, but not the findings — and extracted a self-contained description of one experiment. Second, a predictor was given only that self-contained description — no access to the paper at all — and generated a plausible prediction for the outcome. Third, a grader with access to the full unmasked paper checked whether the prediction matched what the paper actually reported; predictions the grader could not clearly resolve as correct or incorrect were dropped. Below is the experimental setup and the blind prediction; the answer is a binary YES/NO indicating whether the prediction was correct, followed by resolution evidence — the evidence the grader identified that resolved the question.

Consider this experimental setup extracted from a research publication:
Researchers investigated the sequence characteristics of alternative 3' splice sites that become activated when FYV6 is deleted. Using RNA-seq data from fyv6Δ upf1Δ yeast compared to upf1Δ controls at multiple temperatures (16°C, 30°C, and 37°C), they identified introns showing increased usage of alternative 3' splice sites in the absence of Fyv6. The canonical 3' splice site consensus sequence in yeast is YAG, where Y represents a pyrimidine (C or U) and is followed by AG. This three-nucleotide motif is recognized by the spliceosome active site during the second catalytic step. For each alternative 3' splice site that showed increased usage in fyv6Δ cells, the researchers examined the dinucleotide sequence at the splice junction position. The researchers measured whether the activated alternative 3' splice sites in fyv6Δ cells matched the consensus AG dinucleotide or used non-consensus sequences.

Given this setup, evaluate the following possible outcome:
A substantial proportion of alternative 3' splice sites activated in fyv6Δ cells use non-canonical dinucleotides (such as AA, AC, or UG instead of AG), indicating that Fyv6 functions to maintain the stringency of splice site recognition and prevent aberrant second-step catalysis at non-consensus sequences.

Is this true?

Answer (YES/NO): YES